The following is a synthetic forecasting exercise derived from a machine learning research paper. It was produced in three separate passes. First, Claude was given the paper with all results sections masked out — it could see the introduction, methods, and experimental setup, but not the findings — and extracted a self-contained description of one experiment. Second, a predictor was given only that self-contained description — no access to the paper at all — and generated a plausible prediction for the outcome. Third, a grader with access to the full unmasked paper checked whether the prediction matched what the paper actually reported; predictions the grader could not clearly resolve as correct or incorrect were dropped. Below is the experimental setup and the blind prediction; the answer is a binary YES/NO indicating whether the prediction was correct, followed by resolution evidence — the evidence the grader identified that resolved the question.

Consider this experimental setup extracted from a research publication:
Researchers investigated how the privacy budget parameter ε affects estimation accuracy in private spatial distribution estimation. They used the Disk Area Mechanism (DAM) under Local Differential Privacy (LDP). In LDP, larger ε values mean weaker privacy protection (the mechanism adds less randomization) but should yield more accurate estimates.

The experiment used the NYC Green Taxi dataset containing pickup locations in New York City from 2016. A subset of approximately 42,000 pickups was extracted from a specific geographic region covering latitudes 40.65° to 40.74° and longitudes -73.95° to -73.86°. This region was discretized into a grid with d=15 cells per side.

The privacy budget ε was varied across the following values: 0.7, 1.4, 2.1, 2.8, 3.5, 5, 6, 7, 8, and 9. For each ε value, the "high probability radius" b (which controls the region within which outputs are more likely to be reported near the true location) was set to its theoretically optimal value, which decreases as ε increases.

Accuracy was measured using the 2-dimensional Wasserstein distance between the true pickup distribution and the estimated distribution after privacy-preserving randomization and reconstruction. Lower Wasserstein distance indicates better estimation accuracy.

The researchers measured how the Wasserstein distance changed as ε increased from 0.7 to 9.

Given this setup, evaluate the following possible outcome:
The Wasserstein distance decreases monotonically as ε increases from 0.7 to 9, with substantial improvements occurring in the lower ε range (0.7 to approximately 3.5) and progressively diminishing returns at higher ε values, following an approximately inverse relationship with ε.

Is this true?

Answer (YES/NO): NO